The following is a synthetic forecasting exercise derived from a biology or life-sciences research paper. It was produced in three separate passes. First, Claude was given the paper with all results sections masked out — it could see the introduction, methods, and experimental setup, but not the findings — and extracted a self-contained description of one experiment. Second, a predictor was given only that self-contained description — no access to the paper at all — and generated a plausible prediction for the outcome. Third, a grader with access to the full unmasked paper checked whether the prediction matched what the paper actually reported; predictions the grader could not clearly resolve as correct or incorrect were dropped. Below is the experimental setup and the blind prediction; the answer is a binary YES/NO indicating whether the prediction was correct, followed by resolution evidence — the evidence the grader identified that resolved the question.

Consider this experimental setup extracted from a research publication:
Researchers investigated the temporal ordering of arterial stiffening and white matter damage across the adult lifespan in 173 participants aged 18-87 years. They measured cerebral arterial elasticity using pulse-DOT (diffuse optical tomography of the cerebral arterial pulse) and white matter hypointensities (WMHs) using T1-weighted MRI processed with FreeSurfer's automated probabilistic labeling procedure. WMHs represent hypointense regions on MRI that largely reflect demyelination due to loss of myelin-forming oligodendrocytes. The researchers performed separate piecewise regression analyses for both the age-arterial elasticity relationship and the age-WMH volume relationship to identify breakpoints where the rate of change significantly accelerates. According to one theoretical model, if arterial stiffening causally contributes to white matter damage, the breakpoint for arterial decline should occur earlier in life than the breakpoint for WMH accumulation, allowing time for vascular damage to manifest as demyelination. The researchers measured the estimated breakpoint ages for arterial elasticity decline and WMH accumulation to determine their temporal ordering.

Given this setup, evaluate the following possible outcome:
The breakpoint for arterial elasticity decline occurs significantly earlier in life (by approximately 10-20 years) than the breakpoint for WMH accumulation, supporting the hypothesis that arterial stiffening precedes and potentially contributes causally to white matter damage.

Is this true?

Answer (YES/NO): NO